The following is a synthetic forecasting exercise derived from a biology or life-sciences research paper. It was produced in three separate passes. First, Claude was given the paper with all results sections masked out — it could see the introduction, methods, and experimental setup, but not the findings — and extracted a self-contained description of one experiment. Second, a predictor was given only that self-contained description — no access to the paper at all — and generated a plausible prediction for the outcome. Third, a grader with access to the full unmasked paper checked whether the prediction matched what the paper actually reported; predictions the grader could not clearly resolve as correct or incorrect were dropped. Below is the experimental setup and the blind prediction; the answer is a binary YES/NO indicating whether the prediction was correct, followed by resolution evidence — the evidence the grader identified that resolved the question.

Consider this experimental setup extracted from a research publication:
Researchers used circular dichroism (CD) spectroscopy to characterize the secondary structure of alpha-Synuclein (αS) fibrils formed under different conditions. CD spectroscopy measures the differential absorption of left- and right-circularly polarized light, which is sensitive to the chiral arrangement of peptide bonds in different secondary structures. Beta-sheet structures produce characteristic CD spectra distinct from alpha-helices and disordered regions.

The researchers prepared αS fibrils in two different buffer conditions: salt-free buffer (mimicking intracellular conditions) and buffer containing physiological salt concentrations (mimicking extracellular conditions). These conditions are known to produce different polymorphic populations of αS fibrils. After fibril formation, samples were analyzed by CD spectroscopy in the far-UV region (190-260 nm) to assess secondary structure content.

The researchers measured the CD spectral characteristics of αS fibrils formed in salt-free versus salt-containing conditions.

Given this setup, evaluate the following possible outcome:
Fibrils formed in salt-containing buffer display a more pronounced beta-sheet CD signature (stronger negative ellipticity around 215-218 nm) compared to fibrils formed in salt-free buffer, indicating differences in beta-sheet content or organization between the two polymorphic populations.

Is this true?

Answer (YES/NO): NO